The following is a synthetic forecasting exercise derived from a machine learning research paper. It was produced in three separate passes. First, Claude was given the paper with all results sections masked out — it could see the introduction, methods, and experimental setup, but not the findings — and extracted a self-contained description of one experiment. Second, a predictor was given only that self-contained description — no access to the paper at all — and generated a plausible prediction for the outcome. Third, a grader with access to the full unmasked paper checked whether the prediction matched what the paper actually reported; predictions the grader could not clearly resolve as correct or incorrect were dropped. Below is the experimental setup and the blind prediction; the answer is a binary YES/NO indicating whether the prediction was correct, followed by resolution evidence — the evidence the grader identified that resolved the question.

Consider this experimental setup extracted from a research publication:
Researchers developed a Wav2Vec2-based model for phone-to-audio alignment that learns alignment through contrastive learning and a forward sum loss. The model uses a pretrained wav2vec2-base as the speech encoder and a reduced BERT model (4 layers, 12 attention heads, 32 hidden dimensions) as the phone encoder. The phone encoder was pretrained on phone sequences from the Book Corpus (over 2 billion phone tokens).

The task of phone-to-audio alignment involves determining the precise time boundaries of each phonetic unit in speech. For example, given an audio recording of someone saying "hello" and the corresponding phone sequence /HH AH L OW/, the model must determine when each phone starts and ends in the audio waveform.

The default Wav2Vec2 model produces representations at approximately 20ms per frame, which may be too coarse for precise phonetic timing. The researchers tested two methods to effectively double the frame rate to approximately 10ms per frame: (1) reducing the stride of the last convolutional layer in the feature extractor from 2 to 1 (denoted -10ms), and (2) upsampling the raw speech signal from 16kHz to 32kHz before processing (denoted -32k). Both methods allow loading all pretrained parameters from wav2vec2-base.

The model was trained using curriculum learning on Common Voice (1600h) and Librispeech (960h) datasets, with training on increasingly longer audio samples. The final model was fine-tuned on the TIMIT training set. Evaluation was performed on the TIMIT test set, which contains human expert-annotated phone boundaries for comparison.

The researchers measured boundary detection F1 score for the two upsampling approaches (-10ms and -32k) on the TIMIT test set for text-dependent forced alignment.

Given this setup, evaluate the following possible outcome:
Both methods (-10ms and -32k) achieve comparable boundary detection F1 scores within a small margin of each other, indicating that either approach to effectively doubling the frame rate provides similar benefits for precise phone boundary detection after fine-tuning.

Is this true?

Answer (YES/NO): NO